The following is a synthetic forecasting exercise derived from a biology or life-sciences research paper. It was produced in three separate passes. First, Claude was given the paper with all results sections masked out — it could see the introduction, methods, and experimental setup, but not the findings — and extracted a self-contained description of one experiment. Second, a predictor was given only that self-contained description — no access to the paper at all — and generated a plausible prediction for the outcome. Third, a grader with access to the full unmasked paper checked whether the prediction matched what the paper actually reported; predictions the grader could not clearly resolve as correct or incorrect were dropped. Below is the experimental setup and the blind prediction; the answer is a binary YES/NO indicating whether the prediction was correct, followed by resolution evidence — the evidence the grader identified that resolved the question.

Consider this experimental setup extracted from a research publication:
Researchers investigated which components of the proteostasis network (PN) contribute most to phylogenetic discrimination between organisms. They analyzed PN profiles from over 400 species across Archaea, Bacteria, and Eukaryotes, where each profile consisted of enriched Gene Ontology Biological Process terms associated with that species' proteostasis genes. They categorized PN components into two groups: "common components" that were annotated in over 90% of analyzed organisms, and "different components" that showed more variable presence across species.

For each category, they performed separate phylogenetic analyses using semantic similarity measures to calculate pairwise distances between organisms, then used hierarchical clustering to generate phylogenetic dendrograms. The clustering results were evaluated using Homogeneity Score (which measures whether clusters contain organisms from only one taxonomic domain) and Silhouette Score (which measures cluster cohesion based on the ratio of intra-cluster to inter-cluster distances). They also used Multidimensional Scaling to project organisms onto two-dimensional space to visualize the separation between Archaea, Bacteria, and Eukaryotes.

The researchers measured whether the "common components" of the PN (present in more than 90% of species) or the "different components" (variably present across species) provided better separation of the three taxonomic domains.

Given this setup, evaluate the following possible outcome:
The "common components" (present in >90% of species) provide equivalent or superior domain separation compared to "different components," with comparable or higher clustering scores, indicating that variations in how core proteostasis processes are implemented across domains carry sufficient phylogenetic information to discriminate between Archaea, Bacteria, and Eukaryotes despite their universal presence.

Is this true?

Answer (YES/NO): YES